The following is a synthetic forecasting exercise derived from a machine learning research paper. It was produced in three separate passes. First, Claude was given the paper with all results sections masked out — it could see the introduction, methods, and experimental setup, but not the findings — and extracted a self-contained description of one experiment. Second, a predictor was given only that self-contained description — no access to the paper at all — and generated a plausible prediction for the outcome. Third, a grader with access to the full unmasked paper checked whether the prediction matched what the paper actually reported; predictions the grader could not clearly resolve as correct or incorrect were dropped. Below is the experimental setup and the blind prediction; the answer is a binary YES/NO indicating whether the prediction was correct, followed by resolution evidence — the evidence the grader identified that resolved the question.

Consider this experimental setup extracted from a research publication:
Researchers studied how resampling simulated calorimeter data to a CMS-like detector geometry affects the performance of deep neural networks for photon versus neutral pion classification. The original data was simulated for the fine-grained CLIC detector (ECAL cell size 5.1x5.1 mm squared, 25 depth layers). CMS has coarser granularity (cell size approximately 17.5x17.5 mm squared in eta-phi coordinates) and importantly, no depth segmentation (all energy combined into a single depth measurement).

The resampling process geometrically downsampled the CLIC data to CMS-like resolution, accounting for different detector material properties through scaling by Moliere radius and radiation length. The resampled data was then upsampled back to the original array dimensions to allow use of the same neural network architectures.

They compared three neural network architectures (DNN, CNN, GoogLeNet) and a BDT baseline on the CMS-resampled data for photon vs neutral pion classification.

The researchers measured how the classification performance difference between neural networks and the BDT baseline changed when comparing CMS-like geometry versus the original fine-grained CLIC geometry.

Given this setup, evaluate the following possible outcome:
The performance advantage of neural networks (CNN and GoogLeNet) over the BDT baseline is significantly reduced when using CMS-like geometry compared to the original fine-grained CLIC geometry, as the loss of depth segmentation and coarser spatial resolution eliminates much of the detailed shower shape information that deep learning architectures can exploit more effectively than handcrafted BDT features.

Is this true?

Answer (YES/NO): YES